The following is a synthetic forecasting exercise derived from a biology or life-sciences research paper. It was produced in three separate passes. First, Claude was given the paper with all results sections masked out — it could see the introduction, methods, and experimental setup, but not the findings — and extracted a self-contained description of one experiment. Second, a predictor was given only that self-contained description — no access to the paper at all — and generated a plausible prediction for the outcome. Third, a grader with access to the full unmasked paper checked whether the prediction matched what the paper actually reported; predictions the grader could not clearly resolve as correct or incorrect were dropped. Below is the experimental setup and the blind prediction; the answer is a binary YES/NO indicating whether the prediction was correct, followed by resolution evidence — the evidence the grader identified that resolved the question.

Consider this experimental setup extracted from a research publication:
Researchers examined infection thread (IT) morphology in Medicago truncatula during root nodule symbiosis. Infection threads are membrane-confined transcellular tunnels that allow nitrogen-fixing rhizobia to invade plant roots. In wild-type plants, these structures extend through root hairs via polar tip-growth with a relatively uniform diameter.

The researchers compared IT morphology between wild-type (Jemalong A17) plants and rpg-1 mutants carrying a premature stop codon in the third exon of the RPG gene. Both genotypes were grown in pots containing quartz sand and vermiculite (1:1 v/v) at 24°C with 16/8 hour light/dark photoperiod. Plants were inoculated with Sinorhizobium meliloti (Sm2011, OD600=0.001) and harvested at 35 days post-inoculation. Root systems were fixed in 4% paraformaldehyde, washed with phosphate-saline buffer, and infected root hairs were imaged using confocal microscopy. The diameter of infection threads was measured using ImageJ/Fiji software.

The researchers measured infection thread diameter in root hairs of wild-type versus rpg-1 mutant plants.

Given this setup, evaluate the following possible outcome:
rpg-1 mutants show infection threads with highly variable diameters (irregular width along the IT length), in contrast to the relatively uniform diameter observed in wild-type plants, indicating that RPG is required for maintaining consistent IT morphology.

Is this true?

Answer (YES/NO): YES